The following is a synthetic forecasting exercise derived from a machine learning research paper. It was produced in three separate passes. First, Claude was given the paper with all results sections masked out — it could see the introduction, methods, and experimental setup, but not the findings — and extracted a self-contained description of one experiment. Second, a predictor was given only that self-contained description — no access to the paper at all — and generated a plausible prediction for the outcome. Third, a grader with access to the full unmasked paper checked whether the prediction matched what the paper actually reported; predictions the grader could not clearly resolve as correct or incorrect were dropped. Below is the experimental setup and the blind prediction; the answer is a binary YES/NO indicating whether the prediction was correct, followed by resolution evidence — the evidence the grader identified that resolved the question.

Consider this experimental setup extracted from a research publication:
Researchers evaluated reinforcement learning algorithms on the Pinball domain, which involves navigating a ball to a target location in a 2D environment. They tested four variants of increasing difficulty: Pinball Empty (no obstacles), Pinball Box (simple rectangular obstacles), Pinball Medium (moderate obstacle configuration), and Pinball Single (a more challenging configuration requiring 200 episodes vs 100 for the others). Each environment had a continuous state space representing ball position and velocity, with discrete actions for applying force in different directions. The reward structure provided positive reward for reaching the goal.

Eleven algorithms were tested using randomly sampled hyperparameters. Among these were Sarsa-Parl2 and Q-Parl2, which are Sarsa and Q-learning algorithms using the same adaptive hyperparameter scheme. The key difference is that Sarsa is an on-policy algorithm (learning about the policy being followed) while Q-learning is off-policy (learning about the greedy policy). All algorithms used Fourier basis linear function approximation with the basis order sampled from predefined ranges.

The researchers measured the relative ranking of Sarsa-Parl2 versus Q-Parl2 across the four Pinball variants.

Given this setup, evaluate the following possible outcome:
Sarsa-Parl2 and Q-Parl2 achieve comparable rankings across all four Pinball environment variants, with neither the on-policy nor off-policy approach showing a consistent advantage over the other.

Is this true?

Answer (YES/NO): NO